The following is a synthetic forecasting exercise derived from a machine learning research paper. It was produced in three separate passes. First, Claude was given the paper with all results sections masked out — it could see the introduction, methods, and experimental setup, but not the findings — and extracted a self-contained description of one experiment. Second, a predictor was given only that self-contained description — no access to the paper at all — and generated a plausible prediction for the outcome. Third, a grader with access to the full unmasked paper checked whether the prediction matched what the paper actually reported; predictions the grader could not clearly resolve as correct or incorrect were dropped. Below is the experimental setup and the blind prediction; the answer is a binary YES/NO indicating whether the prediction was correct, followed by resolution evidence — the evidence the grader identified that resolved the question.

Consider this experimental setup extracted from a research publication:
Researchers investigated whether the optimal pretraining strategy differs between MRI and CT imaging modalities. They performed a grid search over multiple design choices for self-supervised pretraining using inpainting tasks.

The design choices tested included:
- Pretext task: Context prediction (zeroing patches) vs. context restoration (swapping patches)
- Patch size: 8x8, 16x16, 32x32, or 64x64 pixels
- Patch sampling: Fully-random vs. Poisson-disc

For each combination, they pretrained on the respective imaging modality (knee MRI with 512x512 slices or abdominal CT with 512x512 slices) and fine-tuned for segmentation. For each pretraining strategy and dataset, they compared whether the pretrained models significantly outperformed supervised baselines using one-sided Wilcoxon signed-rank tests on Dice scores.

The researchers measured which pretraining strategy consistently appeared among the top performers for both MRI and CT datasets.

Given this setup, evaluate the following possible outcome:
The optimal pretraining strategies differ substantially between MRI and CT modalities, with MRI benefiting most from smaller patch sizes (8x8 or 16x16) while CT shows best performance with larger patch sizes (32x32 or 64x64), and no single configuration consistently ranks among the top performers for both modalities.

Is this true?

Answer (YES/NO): NO